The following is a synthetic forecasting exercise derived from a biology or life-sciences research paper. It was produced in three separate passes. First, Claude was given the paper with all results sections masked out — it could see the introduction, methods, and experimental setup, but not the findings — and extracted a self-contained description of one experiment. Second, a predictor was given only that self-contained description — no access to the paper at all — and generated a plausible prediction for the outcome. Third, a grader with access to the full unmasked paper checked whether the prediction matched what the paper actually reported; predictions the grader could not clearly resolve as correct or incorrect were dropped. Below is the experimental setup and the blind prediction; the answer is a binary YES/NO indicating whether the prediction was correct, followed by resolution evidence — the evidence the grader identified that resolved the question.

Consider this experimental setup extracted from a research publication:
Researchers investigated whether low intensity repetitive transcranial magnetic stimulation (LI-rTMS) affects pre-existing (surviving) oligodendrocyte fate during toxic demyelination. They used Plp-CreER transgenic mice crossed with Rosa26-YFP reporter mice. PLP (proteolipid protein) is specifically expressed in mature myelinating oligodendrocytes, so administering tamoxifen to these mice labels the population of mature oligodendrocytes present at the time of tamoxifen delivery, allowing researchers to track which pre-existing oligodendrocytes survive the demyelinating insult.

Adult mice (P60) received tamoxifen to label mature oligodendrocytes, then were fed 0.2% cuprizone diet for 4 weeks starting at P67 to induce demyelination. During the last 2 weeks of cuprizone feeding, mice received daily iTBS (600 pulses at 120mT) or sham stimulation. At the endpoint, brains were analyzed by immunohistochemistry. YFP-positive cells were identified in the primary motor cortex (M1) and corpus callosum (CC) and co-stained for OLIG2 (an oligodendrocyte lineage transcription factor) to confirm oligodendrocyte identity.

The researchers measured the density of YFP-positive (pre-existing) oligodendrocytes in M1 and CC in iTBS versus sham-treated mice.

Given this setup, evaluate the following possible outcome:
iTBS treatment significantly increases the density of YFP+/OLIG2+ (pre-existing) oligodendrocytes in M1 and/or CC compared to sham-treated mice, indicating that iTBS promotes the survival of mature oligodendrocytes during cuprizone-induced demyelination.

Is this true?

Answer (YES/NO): NO